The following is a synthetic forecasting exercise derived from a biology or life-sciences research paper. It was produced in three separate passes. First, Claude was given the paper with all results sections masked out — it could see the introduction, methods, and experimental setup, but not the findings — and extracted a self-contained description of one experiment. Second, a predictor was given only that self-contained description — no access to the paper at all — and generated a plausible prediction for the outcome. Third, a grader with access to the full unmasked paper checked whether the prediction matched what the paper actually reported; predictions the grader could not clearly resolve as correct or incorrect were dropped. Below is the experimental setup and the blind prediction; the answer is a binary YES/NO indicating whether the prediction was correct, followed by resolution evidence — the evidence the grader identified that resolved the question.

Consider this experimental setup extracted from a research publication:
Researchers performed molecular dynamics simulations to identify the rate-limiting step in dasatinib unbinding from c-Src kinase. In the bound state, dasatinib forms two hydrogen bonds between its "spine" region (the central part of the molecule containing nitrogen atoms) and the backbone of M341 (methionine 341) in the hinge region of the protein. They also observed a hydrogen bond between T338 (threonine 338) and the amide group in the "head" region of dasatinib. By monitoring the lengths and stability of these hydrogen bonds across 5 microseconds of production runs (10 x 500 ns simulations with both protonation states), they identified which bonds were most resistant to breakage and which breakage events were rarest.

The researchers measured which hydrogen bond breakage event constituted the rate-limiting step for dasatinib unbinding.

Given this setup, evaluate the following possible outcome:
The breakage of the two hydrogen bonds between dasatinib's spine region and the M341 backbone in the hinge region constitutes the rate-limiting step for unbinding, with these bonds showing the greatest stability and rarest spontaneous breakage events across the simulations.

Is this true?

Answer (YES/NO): YES